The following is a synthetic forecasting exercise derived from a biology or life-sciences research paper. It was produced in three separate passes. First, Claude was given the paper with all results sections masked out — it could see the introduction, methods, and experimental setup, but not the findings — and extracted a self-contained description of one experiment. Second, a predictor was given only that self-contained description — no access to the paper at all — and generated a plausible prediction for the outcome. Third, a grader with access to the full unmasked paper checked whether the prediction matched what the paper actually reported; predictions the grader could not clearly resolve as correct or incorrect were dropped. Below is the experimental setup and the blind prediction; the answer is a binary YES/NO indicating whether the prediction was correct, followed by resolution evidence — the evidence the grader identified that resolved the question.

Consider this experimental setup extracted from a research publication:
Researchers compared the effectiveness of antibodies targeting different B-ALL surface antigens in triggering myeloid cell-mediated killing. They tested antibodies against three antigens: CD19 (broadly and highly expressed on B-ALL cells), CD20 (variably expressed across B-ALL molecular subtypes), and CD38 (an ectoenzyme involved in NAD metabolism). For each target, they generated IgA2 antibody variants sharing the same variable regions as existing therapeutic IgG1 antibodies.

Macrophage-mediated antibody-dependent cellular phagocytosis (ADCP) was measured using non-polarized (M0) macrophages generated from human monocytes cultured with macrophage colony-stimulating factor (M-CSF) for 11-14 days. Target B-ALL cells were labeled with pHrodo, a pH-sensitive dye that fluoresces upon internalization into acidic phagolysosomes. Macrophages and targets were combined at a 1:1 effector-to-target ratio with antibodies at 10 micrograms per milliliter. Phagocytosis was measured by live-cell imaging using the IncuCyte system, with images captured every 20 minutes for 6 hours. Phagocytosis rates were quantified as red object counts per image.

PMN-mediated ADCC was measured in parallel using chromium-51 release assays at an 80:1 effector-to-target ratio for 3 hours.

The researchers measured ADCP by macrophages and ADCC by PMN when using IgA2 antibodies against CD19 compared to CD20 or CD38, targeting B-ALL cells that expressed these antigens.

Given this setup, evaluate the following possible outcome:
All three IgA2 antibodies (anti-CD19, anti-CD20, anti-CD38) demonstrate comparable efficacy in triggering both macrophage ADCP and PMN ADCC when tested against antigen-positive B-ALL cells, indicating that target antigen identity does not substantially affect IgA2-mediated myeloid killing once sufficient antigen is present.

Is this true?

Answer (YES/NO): NO